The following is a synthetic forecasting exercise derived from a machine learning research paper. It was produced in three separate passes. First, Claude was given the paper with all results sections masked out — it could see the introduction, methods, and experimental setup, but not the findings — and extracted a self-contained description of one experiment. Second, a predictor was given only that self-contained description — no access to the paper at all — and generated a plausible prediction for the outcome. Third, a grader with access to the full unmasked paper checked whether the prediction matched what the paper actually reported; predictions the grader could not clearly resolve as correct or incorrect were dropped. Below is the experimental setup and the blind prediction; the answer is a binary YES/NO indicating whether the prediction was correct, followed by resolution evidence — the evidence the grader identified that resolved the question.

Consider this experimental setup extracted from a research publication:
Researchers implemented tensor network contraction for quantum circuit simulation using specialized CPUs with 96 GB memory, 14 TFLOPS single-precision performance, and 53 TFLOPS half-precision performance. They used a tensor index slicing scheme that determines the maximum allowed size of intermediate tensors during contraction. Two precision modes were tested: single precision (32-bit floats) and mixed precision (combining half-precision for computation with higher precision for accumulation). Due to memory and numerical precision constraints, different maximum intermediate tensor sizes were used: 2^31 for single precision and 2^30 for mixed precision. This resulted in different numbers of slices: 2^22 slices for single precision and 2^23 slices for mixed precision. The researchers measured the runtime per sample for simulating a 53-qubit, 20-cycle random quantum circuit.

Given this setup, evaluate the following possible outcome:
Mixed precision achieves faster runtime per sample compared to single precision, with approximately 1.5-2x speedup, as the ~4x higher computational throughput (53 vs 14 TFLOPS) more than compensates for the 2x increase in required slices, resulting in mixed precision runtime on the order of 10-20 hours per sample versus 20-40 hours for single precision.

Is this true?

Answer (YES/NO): NO